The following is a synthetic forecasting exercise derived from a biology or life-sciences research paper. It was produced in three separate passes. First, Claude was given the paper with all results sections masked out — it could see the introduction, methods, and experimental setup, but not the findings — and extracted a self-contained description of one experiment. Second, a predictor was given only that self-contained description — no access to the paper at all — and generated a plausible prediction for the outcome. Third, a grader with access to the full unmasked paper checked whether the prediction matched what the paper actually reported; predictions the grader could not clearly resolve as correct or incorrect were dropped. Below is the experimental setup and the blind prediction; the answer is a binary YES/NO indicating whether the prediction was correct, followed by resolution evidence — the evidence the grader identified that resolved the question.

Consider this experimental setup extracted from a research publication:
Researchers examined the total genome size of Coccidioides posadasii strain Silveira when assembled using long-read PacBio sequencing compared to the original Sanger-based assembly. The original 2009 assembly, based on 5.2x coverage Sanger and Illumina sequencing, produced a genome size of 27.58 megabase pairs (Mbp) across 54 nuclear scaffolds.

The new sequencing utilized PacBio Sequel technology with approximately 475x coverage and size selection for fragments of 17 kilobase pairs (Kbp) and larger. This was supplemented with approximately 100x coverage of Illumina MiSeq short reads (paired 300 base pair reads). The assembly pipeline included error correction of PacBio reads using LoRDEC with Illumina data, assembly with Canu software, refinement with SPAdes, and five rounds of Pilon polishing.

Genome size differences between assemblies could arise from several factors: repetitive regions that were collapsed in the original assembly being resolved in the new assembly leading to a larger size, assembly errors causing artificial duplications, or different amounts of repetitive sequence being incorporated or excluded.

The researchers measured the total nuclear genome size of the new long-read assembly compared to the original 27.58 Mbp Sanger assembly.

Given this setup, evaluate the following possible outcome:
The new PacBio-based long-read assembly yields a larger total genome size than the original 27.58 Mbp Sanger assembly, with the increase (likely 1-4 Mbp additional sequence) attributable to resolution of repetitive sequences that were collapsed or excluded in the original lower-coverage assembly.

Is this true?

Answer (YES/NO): NO